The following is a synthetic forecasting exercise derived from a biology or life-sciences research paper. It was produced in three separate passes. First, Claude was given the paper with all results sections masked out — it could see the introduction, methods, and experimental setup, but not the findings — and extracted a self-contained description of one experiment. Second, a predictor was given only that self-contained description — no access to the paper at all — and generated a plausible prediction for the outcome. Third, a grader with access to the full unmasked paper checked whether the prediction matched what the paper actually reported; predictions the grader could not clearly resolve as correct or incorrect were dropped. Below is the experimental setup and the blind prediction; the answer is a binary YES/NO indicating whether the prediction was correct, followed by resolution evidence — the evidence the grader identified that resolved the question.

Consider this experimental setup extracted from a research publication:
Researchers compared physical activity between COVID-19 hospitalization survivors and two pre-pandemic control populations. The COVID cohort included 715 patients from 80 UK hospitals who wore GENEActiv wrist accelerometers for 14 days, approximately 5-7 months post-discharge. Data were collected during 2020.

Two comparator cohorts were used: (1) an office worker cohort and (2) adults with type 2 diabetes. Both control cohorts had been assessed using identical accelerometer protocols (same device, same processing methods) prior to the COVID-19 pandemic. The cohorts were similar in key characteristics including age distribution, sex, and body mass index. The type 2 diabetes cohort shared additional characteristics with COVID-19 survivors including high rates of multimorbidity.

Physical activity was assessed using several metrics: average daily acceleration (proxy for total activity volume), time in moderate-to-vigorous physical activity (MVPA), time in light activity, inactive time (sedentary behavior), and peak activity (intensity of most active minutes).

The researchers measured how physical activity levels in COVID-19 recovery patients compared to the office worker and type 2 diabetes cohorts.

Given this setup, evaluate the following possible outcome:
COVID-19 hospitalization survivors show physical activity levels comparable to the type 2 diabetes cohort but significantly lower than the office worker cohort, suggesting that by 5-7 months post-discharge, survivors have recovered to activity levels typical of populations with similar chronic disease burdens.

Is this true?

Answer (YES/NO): NO